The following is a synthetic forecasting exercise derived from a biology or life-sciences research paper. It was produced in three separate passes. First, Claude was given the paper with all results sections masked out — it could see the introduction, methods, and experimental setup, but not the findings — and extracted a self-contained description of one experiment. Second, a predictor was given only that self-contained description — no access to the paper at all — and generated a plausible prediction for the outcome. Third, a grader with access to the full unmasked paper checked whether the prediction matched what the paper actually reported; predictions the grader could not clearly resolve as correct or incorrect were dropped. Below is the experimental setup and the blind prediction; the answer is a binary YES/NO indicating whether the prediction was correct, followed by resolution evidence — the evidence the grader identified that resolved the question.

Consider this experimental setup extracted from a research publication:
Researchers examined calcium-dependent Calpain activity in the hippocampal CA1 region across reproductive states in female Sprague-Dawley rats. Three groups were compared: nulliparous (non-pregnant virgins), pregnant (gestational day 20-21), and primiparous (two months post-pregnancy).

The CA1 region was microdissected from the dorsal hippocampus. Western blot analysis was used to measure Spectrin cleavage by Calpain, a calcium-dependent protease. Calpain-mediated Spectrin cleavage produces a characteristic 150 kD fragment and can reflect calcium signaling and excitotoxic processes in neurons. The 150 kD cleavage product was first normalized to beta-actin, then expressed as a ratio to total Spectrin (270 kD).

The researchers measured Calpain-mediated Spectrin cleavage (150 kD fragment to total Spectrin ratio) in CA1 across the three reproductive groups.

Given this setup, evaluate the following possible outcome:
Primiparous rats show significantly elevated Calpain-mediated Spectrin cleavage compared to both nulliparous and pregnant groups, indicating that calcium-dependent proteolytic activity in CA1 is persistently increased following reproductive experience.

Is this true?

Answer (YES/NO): NO